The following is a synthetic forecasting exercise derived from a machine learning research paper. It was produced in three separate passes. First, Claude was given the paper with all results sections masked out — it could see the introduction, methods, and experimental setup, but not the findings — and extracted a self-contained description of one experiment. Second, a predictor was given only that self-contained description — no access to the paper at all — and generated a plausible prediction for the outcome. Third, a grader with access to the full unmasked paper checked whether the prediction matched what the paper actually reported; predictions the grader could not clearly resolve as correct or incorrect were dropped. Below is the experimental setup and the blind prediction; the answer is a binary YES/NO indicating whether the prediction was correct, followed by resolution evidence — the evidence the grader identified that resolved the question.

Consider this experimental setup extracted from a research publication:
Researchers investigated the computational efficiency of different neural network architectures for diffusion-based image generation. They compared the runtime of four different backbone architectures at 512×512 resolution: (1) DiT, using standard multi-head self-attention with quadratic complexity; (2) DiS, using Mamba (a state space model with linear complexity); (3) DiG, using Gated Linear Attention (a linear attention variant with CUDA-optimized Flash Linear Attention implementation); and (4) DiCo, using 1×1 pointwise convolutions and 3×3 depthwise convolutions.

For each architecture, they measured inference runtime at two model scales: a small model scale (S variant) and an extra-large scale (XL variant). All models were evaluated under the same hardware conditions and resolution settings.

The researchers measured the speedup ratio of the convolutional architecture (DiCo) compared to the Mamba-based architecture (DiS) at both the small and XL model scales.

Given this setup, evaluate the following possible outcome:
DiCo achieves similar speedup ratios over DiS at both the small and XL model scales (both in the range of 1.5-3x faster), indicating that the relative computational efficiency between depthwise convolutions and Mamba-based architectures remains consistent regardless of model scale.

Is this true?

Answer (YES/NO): NO